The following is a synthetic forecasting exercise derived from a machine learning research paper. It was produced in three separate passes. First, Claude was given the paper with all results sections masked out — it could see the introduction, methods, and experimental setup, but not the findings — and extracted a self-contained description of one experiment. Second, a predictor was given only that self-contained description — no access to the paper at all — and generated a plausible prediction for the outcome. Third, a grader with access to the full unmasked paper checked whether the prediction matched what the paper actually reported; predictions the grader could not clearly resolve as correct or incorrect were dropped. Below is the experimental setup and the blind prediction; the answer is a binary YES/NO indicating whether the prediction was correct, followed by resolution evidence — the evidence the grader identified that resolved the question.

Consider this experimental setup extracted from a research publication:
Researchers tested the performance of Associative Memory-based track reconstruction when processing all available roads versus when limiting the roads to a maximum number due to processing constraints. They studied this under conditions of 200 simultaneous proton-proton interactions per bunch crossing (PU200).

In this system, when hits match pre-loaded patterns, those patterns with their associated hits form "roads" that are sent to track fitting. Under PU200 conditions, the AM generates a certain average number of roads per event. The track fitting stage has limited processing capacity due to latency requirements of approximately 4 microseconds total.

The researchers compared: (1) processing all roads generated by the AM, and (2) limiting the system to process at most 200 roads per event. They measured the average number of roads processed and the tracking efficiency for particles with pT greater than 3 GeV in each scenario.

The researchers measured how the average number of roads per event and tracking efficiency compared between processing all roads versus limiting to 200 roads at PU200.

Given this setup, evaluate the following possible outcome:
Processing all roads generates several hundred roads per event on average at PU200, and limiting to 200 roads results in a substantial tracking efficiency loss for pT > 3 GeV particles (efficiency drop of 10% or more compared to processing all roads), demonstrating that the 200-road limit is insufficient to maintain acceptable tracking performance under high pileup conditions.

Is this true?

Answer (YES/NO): NO